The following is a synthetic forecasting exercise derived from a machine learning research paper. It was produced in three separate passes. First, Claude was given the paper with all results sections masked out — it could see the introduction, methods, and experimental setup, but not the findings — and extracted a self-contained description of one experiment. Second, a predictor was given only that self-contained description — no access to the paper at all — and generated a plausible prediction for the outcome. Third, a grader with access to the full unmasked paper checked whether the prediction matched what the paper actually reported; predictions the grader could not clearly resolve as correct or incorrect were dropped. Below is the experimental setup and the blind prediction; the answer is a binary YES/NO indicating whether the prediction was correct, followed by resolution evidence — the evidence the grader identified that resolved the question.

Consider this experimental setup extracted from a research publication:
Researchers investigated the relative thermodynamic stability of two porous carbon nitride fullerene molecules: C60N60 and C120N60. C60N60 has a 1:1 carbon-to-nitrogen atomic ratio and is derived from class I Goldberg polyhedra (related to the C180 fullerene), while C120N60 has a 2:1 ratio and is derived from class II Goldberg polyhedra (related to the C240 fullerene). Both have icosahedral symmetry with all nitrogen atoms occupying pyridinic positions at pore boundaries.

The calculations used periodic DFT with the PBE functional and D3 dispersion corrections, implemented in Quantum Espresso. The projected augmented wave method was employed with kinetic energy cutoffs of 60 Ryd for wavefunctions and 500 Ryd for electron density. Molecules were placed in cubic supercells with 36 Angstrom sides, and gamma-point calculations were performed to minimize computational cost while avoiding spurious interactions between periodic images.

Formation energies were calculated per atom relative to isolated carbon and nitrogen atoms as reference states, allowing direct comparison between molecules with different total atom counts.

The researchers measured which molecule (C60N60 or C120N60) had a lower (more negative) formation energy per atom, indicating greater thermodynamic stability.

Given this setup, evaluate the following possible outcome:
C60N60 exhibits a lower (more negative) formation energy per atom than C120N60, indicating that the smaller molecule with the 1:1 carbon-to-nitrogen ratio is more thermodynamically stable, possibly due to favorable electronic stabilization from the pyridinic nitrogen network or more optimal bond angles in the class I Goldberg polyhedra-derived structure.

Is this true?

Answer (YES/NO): NO